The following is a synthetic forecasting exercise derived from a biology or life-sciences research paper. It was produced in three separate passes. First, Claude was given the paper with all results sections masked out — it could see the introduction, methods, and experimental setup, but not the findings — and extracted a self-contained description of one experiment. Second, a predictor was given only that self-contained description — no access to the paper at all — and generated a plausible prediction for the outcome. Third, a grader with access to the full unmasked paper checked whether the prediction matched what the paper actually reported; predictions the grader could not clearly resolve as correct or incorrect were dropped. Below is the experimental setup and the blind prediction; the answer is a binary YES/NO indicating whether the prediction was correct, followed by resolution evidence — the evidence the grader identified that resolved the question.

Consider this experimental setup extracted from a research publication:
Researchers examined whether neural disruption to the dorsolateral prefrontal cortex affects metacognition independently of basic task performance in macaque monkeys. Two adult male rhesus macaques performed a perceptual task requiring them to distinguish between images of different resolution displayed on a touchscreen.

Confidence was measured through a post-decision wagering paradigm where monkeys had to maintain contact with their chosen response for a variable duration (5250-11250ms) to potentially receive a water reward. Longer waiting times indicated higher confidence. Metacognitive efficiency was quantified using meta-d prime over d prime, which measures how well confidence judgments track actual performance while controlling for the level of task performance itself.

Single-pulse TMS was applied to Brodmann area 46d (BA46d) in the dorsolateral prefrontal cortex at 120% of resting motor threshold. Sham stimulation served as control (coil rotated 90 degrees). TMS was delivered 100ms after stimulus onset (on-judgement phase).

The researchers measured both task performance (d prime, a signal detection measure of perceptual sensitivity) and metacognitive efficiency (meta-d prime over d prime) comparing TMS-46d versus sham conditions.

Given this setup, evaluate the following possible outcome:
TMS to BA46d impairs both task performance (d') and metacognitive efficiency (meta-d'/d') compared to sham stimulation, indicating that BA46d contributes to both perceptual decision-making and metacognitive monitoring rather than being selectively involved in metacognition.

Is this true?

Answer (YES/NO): NO